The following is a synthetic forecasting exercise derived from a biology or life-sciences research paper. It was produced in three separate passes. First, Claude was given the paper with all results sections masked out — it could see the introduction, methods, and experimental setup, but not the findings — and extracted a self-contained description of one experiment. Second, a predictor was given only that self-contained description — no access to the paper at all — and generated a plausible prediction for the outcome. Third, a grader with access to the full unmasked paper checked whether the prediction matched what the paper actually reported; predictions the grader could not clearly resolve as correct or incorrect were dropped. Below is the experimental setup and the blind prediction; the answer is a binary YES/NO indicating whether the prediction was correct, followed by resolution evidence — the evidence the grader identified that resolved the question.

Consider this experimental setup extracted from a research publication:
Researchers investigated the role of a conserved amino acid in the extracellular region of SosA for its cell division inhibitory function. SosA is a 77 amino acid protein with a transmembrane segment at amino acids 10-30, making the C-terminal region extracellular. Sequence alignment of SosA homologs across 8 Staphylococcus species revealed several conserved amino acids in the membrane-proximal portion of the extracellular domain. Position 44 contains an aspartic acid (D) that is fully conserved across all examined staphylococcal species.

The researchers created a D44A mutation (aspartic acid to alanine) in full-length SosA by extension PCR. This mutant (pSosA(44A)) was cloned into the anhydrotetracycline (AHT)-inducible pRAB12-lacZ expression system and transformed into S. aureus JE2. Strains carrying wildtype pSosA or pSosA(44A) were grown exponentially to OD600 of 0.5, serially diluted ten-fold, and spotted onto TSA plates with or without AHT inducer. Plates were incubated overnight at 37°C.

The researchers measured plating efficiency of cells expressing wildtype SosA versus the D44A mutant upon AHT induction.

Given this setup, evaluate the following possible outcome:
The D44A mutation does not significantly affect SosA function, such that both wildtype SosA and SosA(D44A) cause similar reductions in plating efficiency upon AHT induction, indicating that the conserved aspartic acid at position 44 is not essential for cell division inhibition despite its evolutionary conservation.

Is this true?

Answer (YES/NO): NO